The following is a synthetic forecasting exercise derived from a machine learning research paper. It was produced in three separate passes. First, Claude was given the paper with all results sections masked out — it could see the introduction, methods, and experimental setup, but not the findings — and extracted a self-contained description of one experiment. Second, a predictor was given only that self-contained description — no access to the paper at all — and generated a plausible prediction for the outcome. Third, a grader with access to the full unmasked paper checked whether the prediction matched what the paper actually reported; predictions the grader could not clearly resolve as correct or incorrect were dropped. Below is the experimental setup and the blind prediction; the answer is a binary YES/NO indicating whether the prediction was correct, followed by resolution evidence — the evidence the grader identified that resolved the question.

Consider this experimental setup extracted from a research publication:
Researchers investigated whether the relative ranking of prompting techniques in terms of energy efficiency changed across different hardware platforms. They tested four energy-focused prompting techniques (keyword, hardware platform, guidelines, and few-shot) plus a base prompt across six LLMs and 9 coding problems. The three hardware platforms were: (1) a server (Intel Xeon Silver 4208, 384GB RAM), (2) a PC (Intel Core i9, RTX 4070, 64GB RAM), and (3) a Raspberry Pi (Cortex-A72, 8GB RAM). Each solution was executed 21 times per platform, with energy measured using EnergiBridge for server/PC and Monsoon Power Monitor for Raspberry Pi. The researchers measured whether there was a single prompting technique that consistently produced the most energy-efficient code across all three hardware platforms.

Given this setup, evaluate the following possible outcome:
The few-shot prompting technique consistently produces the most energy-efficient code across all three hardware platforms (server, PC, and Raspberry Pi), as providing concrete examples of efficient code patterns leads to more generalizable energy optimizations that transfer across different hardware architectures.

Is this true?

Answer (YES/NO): NO